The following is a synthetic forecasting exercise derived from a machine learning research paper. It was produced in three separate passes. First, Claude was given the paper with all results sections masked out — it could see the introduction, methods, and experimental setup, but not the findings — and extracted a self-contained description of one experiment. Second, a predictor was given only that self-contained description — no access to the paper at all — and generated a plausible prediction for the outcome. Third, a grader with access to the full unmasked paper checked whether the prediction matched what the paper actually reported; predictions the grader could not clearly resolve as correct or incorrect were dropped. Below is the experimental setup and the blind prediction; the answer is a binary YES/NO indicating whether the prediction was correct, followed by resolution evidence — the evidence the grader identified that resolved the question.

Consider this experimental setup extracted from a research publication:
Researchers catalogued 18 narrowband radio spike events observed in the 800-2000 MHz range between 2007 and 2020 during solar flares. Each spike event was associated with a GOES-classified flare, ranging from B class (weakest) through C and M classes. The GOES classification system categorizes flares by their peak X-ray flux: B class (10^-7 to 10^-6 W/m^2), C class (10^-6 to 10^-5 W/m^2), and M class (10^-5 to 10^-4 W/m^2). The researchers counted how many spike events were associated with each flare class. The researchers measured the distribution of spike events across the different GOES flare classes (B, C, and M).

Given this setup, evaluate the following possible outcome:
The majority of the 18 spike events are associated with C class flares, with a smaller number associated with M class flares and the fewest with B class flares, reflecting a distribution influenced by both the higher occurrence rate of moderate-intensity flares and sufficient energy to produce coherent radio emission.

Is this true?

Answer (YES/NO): NO